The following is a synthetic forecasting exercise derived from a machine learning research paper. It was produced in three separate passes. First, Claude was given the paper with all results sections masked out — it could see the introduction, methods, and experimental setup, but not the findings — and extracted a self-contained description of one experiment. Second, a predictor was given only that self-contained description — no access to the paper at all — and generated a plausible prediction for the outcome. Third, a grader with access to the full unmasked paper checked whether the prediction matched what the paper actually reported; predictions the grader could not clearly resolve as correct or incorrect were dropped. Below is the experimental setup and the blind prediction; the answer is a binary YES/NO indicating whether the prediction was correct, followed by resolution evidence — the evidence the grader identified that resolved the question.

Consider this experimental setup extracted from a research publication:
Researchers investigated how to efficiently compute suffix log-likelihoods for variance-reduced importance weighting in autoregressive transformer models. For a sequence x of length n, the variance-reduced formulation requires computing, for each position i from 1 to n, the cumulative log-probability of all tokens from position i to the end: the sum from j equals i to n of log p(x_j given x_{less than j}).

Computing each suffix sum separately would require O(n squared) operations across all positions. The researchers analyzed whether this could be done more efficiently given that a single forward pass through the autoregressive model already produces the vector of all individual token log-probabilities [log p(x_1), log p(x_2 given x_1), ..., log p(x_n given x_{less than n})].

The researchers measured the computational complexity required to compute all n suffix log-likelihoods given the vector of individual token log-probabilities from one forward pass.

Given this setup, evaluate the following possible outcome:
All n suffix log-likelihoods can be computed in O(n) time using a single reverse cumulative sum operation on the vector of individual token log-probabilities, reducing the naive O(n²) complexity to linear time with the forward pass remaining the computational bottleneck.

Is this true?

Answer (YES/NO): YES